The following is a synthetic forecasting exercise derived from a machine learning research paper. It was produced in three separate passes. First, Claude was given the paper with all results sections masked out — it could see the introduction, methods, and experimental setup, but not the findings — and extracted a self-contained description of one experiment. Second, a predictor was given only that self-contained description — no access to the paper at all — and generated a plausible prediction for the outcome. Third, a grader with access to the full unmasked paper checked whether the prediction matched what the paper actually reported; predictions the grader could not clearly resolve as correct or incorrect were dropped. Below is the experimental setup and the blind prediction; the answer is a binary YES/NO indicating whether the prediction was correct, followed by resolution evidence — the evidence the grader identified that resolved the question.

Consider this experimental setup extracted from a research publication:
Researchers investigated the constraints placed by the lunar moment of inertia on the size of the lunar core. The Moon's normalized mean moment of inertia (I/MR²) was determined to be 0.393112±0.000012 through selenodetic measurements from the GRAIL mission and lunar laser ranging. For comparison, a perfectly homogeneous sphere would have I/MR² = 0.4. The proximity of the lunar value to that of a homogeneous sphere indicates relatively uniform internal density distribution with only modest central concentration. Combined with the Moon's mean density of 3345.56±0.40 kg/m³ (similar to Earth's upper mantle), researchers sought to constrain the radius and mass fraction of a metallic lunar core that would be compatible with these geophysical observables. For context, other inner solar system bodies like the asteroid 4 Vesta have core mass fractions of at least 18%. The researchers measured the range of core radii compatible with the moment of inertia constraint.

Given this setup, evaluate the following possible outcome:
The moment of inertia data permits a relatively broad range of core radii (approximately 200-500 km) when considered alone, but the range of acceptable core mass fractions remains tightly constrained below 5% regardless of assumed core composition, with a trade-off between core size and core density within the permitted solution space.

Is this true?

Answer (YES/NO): NO